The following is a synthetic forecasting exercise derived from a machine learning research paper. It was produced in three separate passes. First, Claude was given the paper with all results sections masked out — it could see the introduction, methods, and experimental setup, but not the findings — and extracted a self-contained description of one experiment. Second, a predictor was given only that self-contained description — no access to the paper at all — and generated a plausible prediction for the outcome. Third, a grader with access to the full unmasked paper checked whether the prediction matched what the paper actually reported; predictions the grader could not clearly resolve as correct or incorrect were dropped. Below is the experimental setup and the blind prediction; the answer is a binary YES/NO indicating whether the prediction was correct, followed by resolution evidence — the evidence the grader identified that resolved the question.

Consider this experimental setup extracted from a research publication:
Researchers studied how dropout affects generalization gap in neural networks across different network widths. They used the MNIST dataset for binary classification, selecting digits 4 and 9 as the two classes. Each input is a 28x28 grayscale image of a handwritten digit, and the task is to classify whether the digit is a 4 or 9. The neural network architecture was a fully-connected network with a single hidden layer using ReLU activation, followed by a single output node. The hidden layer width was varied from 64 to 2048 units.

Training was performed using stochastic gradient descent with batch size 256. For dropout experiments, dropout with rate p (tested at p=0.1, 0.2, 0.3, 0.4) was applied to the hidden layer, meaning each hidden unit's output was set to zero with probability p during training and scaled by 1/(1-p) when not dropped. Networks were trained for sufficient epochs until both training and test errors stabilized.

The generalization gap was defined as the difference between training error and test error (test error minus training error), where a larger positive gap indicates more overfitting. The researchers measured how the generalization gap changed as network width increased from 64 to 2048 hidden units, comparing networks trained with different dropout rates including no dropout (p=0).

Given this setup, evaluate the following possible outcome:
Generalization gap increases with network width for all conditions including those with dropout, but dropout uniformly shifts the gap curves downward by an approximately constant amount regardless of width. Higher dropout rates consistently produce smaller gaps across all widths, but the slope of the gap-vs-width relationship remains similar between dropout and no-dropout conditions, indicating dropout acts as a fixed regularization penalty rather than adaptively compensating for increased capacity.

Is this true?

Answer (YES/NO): YES